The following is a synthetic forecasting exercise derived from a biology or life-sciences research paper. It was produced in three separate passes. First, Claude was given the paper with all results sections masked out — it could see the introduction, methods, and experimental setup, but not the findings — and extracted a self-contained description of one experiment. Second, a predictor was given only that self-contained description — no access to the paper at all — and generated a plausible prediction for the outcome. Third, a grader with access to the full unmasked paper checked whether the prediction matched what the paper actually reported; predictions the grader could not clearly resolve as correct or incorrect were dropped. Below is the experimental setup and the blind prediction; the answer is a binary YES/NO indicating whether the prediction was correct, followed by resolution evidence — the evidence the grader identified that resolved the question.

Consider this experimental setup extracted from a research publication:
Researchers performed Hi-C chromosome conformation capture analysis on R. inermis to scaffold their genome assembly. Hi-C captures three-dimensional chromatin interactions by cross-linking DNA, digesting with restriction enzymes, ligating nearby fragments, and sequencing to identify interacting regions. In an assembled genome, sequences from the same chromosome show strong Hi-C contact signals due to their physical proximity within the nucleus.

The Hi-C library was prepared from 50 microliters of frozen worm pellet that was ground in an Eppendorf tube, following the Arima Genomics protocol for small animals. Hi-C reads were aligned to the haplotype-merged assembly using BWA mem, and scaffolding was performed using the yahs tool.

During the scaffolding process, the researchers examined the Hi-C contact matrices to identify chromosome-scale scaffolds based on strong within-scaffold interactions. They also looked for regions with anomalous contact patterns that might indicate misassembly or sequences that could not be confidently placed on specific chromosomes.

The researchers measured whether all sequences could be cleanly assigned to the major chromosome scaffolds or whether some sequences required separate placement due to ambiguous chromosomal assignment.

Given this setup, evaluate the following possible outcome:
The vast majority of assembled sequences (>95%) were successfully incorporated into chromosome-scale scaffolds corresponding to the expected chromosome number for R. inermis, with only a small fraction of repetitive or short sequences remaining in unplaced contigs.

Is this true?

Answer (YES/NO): NO